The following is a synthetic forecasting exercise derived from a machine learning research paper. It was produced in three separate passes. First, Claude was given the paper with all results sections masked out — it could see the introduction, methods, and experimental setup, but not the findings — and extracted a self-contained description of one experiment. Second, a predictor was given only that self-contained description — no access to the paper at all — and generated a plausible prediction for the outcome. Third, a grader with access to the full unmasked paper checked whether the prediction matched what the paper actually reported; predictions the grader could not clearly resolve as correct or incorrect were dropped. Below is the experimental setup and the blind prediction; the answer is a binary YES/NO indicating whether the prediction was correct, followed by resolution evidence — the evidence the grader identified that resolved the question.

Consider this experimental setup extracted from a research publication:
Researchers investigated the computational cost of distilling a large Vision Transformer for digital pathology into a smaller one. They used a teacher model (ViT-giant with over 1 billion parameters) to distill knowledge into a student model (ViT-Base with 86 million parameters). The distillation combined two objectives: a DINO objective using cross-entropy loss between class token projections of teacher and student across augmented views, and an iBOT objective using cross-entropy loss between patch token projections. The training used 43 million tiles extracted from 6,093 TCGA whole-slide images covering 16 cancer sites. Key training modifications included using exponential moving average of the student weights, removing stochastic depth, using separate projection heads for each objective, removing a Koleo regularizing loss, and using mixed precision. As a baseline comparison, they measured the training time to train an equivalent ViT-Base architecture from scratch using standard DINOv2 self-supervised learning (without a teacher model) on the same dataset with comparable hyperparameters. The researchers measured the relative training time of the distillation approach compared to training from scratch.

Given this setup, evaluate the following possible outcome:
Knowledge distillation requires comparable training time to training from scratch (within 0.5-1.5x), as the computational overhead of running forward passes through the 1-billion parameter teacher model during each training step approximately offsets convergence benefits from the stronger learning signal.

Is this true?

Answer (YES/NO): NO